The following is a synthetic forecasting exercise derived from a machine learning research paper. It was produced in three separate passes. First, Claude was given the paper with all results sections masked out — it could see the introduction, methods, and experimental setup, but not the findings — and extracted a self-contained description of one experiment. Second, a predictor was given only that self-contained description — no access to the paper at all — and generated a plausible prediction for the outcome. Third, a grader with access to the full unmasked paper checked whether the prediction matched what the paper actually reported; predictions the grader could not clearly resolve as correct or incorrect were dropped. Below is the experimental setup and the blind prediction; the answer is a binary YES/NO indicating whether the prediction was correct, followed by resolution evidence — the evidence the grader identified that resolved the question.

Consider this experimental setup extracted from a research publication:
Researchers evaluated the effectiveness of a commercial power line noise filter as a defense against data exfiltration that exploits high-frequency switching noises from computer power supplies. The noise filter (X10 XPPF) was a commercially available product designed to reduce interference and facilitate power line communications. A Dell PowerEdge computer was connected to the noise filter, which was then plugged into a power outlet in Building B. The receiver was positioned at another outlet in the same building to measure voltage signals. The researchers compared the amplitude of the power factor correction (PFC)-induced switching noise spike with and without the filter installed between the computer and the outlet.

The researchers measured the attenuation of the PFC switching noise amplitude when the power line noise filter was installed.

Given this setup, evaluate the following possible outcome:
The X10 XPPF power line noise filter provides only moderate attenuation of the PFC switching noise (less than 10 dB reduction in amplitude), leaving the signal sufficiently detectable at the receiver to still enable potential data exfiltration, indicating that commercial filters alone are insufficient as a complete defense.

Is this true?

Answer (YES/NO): NO